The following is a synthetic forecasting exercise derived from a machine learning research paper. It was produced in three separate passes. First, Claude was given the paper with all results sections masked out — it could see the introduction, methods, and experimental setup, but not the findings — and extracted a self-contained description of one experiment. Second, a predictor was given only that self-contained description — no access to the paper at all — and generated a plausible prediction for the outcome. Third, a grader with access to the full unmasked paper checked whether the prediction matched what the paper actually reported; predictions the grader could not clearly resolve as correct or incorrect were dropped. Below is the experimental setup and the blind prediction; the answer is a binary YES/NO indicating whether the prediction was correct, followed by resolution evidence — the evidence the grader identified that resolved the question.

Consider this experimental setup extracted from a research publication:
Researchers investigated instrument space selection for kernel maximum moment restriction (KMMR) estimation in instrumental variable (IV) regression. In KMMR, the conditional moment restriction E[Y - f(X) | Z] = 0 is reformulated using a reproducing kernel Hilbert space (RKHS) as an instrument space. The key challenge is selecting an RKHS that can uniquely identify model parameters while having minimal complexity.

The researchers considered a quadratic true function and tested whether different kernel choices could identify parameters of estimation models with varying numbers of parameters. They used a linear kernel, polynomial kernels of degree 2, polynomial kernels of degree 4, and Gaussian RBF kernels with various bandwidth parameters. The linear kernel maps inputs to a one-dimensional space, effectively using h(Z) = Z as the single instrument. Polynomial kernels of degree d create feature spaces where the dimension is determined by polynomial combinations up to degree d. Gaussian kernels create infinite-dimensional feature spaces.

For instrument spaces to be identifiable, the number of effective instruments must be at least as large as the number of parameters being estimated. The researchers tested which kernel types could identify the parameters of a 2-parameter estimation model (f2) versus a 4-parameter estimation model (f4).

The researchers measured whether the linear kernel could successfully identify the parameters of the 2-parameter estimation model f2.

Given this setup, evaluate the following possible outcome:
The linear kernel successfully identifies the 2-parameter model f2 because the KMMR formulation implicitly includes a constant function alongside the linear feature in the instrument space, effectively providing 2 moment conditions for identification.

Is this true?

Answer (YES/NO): NO